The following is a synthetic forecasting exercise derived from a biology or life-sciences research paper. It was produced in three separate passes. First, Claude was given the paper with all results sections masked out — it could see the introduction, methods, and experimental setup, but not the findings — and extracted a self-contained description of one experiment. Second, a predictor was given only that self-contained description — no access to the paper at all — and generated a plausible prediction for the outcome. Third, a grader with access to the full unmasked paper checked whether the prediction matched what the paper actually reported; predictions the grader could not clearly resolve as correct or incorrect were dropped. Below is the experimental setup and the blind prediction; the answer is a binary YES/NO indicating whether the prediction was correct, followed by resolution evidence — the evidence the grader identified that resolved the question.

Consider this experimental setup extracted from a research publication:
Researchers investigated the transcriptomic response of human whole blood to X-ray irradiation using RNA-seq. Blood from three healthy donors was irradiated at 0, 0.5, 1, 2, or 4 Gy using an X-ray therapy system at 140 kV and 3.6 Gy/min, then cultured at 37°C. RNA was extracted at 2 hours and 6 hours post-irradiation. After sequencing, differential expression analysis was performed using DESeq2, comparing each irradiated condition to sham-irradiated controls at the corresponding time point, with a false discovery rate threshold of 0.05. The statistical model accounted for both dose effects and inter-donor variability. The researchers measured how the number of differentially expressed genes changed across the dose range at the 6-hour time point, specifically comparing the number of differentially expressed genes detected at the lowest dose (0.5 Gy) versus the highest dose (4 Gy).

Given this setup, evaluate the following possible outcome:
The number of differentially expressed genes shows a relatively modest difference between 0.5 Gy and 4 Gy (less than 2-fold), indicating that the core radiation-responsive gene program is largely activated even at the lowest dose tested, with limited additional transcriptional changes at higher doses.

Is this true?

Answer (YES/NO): NO